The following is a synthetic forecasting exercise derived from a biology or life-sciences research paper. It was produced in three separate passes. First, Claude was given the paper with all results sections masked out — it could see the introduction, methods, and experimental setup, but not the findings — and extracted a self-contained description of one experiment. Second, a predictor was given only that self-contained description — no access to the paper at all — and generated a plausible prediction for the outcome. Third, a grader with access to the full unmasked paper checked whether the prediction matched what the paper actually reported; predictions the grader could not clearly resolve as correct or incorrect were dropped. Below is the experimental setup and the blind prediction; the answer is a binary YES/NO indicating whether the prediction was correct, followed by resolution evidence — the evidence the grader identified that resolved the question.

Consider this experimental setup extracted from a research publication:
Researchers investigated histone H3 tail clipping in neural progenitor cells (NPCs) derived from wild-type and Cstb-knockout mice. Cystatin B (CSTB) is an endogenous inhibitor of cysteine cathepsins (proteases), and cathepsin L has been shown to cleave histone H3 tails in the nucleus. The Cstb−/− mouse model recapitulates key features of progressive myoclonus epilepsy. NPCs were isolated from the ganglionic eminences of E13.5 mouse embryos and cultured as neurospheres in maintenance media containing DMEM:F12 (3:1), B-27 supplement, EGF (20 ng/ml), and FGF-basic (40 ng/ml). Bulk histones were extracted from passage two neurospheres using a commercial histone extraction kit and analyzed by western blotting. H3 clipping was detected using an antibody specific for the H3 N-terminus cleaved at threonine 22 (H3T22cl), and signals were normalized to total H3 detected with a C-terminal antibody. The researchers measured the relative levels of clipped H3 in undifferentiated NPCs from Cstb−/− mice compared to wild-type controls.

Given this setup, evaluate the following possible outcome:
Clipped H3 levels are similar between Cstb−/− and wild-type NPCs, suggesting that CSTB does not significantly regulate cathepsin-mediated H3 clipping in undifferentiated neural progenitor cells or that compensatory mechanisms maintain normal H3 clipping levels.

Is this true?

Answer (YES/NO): NO